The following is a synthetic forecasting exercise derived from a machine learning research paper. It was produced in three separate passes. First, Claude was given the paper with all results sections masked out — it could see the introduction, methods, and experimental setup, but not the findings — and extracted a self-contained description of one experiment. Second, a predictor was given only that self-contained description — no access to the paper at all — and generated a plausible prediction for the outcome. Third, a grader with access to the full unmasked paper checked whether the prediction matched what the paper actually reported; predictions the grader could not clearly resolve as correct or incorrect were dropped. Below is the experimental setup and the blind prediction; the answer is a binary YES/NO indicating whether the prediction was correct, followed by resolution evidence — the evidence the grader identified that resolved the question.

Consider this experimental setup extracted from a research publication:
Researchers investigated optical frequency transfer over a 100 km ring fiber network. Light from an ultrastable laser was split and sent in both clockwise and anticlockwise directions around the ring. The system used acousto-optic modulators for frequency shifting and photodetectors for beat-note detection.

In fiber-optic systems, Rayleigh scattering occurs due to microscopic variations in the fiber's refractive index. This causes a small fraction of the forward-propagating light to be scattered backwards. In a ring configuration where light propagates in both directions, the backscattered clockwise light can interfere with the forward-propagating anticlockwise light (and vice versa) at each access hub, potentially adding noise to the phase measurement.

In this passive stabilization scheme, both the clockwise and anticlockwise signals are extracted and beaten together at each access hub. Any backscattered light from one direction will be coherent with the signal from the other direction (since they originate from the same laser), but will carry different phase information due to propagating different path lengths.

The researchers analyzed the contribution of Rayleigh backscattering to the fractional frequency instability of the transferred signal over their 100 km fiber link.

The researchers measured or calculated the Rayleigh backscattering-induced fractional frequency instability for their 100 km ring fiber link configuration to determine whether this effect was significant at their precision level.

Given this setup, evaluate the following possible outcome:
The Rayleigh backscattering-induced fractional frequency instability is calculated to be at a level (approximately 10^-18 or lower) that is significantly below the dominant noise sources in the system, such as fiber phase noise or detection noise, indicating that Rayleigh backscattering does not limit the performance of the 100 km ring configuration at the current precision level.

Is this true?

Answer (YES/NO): NO